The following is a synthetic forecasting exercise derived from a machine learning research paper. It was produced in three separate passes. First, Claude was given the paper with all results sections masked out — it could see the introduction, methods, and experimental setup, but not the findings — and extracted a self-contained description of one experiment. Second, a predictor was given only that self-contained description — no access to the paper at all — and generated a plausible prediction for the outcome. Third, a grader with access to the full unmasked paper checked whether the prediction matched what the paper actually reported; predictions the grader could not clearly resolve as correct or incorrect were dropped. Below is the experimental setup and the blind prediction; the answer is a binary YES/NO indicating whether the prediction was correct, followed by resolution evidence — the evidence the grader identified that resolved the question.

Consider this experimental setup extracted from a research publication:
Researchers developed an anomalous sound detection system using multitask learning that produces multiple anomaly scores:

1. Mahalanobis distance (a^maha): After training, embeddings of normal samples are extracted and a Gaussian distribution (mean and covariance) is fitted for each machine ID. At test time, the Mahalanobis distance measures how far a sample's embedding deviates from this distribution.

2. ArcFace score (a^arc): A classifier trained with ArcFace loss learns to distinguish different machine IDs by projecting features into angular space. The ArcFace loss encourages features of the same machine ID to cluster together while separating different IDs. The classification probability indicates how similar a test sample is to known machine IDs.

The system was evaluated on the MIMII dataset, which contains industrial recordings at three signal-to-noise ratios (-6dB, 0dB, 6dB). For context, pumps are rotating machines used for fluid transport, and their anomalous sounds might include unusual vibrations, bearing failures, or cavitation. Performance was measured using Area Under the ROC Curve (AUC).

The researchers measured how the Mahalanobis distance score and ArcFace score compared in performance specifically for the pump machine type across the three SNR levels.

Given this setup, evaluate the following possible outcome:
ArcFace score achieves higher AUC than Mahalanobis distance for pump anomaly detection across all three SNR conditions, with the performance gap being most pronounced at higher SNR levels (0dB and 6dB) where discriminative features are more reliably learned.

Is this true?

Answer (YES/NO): NO